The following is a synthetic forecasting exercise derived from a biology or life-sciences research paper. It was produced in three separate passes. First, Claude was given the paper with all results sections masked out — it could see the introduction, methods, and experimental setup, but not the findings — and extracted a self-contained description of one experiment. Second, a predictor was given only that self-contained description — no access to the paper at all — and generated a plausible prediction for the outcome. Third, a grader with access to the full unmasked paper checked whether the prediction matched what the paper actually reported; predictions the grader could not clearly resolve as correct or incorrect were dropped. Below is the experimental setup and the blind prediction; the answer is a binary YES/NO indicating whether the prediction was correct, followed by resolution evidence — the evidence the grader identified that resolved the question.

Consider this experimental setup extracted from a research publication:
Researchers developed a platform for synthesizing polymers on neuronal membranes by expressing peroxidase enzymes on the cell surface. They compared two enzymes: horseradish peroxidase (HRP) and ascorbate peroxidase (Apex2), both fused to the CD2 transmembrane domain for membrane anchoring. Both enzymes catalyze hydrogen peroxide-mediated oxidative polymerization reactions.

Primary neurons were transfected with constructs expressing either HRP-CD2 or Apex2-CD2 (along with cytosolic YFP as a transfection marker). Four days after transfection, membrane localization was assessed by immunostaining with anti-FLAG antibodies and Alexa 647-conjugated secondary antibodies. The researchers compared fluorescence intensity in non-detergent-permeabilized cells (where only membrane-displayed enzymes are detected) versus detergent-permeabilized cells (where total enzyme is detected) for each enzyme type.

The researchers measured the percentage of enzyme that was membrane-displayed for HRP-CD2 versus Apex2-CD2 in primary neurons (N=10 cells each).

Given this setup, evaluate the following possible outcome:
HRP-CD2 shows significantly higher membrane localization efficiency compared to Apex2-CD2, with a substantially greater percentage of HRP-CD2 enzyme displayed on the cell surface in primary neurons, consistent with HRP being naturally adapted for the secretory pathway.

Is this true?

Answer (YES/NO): YES